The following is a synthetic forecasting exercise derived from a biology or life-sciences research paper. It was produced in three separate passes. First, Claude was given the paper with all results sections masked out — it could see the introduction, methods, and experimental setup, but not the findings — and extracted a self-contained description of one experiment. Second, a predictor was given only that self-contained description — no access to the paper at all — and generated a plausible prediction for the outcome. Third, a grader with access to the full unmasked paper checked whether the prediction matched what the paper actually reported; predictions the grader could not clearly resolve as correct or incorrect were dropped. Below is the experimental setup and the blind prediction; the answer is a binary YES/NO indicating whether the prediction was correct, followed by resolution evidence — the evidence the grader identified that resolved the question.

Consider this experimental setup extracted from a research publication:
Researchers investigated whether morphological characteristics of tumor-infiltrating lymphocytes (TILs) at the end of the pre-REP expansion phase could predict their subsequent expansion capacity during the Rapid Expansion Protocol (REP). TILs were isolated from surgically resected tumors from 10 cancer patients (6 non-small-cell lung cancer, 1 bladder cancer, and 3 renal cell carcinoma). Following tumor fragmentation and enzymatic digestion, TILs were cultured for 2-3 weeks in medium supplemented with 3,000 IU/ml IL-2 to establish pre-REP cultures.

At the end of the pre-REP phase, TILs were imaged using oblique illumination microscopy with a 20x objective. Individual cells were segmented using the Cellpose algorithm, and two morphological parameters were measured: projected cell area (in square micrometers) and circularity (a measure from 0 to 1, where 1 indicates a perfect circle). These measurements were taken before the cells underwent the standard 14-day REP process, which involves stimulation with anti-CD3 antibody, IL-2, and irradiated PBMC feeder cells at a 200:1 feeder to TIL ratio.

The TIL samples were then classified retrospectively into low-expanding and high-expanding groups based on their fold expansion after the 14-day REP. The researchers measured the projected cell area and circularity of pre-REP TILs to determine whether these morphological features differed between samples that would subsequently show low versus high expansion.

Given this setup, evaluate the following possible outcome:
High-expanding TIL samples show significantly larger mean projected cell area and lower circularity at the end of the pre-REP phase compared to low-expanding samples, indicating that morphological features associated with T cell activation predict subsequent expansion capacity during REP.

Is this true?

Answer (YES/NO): YES